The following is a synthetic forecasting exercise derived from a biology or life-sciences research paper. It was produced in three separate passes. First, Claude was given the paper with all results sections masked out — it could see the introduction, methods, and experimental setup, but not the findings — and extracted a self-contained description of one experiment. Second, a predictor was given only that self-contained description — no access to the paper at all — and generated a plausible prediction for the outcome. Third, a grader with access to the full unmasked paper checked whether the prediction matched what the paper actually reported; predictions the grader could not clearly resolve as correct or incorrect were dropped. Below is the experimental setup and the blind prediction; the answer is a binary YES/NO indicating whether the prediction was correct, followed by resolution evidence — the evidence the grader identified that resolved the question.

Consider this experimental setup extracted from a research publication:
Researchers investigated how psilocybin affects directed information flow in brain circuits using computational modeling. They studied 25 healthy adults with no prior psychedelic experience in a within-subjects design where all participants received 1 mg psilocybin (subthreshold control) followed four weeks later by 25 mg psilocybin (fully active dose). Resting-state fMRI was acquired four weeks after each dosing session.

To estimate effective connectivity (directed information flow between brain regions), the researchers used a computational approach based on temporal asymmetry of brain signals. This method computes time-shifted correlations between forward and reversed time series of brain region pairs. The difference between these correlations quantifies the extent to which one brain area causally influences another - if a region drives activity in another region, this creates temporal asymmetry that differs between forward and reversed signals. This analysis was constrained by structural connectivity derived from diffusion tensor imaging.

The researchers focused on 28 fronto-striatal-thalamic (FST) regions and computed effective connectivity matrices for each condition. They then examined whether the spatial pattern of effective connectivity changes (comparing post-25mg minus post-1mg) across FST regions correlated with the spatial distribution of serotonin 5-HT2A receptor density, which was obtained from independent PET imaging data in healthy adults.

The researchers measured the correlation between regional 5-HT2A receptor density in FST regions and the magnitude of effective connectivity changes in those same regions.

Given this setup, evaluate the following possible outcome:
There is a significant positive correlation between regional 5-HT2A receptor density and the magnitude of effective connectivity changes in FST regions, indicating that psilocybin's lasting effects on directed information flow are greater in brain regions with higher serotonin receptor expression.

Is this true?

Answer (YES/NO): NO